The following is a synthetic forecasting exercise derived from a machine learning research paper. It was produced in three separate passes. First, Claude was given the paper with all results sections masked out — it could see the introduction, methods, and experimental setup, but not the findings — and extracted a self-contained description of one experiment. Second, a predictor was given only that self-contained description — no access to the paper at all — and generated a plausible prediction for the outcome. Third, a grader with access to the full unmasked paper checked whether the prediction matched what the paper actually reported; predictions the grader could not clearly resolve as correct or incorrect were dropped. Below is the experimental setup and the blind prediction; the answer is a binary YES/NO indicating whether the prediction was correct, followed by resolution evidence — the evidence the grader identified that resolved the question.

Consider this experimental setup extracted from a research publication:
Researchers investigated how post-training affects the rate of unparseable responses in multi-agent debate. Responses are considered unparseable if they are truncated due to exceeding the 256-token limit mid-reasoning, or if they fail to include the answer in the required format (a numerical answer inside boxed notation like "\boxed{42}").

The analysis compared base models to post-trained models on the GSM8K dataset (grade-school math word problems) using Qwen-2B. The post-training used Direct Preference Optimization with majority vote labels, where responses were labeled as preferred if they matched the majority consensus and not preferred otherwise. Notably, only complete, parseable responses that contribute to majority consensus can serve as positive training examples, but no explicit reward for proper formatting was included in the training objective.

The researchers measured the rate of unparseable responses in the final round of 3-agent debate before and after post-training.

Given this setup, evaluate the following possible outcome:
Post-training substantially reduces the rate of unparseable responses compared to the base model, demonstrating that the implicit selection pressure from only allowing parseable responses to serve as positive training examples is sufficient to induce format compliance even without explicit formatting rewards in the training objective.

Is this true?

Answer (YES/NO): YES